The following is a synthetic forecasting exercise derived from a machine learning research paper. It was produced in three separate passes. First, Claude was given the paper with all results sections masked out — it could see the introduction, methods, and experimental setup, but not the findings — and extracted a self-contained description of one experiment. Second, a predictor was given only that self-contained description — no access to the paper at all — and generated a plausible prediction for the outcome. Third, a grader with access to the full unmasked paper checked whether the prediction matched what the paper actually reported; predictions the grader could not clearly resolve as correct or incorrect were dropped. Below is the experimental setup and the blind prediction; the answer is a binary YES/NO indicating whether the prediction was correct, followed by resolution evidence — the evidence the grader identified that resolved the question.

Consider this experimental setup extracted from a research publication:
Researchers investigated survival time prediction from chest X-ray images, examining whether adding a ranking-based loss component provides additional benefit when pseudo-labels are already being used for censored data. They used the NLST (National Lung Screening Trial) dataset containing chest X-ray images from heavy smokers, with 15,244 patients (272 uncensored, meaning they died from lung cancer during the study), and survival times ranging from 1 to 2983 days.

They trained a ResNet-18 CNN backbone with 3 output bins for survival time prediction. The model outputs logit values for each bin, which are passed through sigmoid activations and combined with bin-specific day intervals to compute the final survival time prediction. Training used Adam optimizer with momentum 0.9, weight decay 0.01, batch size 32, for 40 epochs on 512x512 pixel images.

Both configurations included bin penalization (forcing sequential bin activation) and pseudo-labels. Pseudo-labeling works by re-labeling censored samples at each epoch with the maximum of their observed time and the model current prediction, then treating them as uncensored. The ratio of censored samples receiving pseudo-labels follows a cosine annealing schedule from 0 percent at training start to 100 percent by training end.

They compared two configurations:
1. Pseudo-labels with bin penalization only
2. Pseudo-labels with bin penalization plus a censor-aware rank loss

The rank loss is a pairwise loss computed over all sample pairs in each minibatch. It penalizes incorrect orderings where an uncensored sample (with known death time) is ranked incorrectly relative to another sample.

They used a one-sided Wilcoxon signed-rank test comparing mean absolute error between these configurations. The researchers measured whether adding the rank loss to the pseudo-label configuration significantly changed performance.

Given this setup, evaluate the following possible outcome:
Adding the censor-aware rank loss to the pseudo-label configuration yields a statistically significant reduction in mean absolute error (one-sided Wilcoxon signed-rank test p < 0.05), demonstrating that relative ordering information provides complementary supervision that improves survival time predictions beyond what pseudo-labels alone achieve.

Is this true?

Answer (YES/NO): NO